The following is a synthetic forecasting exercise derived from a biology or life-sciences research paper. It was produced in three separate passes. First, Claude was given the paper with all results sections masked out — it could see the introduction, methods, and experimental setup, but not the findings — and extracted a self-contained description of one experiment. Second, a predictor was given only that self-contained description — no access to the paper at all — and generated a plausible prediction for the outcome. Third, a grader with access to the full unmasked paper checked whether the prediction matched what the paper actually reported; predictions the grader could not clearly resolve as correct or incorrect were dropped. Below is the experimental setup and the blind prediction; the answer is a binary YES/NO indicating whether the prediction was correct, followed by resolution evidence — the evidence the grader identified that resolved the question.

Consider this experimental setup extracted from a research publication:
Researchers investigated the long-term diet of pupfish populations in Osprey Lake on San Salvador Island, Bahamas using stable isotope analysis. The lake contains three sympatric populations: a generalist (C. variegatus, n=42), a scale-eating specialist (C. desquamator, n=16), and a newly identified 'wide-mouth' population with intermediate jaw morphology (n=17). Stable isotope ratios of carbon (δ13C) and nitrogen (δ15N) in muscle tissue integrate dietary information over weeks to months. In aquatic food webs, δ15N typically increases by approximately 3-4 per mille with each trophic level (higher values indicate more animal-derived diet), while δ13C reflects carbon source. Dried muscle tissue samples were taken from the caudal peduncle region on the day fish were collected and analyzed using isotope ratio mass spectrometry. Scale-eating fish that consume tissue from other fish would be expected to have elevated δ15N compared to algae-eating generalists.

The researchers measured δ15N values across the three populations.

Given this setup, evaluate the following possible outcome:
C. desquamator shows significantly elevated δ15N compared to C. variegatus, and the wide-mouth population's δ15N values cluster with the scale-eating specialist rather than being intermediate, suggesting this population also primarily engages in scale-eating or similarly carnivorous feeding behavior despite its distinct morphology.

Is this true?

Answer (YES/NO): NO